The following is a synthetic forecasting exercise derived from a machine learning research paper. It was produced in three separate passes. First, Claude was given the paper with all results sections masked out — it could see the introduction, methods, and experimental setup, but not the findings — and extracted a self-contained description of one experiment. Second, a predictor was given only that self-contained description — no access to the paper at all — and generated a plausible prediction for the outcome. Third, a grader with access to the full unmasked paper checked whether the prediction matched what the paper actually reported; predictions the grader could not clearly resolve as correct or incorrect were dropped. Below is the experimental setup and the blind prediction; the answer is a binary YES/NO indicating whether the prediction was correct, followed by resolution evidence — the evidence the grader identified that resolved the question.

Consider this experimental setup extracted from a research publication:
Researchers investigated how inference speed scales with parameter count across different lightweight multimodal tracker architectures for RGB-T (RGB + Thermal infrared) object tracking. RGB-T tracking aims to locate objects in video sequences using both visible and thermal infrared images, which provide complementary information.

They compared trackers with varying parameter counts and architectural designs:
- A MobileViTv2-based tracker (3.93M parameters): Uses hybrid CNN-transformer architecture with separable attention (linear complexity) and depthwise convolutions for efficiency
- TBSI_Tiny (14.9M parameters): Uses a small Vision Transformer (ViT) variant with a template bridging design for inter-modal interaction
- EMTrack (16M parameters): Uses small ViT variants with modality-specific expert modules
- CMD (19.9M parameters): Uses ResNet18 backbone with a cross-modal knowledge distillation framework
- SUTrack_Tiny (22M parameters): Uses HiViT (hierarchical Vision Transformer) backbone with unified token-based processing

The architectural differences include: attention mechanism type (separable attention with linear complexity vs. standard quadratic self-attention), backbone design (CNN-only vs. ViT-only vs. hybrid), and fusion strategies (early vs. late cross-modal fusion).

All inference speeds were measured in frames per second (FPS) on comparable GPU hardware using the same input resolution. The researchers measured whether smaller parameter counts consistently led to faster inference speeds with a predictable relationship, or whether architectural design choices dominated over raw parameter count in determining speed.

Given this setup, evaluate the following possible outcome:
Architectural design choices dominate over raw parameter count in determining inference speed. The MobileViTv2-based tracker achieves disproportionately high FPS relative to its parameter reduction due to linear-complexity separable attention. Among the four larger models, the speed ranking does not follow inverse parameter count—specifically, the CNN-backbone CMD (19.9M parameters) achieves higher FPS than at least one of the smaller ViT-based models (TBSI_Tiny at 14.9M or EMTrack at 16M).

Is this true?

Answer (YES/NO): NO